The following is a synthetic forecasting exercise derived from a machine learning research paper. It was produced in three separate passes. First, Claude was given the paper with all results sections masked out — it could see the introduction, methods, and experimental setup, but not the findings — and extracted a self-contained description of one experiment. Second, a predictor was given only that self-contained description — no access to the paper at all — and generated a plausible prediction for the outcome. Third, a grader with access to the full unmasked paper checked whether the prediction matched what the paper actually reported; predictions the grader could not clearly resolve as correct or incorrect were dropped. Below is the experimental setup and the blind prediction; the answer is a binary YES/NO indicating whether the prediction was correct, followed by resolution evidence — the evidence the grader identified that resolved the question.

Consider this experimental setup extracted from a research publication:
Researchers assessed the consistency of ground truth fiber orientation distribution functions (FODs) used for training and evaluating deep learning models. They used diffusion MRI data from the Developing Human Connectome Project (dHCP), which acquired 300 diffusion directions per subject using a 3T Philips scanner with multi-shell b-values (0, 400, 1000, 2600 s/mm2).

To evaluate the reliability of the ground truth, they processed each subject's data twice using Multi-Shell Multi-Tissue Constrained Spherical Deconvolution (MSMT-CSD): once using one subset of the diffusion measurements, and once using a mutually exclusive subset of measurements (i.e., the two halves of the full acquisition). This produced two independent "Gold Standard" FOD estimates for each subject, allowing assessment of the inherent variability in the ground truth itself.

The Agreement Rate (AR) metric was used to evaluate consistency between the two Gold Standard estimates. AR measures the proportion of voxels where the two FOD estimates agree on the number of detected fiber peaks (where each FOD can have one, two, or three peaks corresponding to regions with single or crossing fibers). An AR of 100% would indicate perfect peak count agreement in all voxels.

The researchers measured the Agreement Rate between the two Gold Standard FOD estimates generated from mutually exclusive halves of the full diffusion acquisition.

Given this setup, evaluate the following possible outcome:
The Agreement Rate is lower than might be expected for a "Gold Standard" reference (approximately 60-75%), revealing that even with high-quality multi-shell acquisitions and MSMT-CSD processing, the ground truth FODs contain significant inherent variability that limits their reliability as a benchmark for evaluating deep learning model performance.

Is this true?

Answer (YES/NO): NO